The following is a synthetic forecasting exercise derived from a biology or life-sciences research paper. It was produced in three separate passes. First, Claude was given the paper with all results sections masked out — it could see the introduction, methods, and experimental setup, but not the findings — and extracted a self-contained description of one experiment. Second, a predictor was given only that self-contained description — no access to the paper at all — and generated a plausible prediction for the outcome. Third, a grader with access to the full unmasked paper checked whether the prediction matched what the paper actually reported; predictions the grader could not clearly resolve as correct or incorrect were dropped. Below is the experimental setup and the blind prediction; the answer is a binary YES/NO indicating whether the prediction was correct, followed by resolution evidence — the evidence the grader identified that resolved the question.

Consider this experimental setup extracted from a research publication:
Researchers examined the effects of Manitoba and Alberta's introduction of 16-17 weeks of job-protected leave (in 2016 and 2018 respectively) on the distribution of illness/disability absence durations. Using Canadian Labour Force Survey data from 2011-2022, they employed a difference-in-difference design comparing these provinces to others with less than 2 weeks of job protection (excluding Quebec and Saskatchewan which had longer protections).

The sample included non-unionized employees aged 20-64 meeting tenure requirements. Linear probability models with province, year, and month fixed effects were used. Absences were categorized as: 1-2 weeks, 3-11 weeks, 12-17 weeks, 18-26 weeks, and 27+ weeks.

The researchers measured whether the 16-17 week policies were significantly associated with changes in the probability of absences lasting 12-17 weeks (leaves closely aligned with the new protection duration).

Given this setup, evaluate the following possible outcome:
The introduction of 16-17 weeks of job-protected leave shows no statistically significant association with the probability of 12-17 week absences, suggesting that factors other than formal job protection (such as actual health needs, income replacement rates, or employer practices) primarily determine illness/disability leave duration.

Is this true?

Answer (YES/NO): NO